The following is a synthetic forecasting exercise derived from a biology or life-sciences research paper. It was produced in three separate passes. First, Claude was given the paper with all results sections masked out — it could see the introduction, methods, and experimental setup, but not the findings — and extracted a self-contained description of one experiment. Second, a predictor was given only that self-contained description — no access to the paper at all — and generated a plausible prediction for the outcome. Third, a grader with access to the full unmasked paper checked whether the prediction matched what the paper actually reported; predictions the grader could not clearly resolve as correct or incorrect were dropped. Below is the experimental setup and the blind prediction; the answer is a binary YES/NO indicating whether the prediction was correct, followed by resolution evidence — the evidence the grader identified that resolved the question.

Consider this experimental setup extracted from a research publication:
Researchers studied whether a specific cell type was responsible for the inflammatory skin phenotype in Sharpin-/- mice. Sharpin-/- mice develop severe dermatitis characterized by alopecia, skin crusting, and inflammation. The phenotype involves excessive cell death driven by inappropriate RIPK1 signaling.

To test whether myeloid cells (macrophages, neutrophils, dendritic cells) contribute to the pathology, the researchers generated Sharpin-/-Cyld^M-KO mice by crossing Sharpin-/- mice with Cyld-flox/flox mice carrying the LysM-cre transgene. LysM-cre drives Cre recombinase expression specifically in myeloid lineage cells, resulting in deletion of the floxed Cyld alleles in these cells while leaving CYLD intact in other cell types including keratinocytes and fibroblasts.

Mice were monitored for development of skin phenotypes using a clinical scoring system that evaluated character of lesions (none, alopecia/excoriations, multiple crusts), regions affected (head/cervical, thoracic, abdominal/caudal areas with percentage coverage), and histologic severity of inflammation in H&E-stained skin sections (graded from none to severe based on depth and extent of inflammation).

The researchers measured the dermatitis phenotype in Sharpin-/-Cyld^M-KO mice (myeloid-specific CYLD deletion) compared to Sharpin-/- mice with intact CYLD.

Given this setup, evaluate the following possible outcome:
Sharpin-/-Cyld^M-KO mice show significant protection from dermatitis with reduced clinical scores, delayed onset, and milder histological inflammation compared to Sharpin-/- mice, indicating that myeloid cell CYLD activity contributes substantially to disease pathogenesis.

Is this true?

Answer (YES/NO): YES